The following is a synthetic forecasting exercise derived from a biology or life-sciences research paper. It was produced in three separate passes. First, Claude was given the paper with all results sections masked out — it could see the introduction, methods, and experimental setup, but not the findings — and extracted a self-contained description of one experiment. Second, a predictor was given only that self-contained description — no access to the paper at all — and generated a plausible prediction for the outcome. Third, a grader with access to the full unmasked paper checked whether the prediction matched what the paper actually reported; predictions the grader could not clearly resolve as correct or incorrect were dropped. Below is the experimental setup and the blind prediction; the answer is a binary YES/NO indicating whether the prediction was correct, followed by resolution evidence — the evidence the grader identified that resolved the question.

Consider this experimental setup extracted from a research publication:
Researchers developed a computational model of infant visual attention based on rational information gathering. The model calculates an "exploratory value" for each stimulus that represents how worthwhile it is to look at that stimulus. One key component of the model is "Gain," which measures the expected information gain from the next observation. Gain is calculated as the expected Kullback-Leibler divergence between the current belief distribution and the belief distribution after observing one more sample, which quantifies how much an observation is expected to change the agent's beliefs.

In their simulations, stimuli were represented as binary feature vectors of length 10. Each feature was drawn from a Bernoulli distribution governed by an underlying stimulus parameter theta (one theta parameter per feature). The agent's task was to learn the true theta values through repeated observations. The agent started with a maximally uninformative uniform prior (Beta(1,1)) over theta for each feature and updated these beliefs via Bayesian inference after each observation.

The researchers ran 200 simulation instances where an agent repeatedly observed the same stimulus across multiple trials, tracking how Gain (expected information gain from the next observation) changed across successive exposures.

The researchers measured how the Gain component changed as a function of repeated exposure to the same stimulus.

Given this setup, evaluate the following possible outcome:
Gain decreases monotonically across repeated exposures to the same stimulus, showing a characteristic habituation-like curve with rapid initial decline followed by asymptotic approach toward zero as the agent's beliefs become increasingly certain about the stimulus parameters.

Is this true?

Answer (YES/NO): YES